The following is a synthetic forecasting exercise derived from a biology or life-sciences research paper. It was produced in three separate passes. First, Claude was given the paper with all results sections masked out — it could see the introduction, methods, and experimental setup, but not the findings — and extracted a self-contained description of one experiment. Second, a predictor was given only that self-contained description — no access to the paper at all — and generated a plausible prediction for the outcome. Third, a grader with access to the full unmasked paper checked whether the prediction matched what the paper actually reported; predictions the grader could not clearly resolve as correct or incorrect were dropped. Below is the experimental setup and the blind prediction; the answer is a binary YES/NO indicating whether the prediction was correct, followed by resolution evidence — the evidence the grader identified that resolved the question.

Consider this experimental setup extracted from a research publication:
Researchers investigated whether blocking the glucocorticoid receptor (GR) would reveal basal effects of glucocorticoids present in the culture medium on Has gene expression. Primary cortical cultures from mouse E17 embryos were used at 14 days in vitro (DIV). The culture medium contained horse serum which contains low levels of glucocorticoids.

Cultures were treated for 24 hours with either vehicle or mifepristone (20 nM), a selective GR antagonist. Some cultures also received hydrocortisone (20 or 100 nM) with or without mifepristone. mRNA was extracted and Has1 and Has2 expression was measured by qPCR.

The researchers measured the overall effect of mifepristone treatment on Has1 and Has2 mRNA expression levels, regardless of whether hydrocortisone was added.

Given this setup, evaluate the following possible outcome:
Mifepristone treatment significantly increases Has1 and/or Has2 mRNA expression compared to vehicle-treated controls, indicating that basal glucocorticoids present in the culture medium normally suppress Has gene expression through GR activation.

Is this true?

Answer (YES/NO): YES